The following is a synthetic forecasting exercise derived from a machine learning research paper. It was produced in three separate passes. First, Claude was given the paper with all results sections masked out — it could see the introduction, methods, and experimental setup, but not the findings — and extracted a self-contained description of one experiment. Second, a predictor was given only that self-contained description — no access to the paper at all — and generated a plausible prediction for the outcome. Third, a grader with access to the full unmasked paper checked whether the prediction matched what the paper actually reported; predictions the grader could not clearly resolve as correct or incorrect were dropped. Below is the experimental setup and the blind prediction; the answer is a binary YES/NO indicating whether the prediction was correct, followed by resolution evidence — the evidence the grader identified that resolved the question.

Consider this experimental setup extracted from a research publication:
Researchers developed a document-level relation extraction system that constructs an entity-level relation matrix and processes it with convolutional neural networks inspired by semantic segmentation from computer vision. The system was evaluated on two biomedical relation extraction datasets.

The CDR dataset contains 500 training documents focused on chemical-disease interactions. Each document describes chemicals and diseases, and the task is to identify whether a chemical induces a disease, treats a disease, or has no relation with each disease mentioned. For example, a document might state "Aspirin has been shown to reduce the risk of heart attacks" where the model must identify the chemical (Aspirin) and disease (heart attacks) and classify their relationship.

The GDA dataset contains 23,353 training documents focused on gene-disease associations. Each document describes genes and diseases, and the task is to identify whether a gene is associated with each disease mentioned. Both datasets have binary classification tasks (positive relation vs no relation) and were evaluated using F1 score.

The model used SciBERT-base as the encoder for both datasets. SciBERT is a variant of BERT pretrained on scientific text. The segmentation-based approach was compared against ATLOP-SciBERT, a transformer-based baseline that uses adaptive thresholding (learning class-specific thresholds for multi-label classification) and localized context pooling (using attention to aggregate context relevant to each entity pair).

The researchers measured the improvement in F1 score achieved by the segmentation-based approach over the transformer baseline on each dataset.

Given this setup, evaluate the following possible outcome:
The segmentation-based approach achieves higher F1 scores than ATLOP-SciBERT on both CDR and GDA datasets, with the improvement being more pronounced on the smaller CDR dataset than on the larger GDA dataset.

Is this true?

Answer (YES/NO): YES